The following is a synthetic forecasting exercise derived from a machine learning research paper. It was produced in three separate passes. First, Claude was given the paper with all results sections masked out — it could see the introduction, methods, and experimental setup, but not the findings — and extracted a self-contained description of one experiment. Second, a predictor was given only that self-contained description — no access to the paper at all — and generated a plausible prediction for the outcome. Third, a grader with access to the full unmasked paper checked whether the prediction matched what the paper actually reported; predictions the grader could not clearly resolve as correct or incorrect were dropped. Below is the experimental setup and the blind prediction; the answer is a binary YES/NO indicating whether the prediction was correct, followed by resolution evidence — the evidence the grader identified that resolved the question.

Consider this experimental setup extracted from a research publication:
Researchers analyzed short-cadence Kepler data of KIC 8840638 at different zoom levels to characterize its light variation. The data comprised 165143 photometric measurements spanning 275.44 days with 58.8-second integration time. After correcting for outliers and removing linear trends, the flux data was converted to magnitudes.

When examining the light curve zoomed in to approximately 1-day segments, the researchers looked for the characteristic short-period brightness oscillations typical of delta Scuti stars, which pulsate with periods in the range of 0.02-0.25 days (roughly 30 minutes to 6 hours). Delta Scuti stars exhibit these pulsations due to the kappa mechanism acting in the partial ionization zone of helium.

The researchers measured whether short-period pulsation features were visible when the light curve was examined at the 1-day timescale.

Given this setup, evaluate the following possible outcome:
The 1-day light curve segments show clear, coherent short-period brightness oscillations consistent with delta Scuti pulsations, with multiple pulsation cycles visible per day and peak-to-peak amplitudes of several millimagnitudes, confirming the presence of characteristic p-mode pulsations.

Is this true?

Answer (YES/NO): YES